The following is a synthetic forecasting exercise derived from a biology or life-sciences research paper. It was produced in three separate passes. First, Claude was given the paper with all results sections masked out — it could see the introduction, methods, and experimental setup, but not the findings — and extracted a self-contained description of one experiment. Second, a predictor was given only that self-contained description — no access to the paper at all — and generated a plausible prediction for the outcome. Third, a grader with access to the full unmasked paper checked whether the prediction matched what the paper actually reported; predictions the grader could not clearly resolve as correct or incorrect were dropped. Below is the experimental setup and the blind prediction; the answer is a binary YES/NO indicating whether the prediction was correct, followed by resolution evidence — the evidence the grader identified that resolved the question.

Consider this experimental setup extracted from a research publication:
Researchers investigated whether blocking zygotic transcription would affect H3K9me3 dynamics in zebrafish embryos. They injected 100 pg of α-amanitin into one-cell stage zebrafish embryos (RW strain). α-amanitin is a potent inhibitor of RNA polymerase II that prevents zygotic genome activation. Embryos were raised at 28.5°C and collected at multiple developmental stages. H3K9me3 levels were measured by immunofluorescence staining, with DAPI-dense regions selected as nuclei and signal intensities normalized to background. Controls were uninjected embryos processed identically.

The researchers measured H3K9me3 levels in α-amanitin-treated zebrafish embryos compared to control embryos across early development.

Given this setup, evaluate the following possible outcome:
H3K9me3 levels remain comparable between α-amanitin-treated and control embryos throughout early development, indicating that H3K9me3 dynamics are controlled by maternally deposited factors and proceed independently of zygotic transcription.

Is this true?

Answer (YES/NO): YES